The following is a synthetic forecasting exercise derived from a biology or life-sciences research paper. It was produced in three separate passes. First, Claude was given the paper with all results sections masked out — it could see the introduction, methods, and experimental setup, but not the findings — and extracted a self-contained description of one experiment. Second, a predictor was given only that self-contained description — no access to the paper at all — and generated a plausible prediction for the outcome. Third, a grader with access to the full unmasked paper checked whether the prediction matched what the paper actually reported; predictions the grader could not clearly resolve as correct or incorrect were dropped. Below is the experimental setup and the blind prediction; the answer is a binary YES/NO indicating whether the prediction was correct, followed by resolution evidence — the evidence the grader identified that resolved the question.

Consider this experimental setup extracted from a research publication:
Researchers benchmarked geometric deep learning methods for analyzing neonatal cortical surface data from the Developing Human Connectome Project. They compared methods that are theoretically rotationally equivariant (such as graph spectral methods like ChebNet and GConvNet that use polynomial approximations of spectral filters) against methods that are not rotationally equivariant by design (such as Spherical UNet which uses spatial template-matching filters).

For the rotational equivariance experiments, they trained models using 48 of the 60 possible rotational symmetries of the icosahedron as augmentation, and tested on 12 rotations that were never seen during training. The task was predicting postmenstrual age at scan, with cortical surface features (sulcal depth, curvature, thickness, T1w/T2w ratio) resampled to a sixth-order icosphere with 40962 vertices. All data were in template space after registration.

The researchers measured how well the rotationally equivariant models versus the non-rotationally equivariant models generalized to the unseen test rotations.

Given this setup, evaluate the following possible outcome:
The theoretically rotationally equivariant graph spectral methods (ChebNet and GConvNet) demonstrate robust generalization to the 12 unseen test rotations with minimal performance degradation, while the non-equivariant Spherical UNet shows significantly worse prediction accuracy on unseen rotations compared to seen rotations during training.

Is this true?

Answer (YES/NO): YES